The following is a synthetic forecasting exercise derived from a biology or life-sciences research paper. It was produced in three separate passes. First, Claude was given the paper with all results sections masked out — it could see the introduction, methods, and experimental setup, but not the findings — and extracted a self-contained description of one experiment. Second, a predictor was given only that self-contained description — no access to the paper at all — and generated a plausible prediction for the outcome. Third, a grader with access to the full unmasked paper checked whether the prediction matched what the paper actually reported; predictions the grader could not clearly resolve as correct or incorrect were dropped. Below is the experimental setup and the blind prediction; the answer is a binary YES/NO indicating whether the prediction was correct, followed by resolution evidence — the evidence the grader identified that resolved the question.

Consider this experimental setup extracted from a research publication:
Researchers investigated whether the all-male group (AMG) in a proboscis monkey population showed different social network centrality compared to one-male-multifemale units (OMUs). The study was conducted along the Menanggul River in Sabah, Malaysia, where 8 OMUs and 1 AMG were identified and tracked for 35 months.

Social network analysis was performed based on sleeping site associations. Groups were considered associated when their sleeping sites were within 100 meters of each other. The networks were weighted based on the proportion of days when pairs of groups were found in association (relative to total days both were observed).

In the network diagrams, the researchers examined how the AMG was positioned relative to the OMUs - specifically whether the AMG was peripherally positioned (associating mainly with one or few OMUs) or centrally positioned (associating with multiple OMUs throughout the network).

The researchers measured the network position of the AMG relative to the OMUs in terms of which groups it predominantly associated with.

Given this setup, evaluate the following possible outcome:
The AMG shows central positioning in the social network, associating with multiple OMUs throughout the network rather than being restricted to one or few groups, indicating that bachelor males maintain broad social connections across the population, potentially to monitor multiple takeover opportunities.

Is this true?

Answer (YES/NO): YES